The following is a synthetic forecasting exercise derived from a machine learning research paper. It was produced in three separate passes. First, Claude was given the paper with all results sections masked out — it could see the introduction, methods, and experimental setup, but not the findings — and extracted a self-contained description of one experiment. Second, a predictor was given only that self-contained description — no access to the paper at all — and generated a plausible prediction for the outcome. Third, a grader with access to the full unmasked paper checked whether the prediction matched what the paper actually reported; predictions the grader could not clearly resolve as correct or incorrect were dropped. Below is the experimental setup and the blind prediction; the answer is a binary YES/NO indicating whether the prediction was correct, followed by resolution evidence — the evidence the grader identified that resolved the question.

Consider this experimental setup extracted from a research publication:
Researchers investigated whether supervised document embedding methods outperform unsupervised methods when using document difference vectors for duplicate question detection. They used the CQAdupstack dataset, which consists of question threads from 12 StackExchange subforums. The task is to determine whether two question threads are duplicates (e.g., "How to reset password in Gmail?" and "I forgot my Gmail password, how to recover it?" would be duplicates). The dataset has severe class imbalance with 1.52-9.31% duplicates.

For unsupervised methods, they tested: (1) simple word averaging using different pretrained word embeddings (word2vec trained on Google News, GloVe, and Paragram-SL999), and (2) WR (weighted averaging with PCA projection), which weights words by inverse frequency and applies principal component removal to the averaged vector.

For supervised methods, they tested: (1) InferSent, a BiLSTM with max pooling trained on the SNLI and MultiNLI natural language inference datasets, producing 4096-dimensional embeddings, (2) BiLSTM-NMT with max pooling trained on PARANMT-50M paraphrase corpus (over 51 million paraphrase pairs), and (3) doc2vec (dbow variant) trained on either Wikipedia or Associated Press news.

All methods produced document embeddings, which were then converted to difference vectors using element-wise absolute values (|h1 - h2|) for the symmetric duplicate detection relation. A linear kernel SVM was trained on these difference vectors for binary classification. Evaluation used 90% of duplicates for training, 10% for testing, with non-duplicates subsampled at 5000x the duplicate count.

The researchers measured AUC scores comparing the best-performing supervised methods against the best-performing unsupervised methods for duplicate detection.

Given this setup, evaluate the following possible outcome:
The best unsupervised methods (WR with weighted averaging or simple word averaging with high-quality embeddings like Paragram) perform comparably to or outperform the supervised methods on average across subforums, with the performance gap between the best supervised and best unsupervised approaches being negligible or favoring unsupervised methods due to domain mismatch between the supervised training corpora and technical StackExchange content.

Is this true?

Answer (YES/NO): NO